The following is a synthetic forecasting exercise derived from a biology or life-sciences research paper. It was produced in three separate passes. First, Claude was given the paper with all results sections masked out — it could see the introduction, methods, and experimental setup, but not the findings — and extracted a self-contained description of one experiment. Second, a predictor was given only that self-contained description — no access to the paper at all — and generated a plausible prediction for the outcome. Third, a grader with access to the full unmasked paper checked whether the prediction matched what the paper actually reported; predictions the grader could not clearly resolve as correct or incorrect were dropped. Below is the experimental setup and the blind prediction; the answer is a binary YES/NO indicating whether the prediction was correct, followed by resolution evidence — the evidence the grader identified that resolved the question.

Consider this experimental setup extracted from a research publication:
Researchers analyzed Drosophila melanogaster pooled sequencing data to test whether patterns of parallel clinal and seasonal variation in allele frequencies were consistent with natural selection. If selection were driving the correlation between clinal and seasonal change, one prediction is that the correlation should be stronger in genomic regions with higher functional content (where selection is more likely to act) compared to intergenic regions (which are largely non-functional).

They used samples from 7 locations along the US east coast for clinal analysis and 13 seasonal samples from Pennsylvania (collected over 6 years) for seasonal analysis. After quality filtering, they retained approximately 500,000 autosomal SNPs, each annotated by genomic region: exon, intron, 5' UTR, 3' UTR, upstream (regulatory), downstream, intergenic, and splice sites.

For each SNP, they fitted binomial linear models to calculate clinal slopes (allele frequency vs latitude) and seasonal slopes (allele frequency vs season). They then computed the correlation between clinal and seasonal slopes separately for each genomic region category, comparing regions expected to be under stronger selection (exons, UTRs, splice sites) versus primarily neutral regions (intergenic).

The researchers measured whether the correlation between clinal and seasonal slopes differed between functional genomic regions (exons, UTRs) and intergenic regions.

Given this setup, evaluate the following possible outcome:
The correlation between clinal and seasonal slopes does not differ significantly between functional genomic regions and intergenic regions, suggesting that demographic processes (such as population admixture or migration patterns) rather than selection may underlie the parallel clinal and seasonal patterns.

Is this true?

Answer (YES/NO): NO